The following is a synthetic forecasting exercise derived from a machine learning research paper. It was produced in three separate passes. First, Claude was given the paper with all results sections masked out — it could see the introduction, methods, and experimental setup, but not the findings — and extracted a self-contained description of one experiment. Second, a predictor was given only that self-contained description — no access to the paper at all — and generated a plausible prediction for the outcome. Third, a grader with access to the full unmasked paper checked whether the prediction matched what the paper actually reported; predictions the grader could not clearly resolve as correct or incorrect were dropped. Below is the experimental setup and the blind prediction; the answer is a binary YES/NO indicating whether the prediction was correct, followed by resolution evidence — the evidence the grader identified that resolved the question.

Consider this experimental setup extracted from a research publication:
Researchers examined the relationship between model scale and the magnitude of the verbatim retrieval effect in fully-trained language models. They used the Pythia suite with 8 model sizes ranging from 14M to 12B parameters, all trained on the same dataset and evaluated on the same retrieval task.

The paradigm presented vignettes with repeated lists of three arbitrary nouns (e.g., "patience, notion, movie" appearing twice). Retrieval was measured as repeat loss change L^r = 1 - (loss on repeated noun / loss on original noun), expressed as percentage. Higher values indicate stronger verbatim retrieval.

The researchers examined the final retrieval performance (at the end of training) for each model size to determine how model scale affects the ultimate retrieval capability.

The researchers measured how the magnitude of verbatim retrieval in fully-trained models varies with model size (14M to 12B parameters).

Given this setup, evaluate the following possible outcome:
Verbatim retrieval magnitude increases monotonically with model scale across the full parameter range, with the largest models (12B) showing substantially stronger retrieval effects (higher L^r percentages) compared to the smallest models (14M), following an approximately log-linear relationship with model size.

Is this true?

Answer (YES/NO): NO